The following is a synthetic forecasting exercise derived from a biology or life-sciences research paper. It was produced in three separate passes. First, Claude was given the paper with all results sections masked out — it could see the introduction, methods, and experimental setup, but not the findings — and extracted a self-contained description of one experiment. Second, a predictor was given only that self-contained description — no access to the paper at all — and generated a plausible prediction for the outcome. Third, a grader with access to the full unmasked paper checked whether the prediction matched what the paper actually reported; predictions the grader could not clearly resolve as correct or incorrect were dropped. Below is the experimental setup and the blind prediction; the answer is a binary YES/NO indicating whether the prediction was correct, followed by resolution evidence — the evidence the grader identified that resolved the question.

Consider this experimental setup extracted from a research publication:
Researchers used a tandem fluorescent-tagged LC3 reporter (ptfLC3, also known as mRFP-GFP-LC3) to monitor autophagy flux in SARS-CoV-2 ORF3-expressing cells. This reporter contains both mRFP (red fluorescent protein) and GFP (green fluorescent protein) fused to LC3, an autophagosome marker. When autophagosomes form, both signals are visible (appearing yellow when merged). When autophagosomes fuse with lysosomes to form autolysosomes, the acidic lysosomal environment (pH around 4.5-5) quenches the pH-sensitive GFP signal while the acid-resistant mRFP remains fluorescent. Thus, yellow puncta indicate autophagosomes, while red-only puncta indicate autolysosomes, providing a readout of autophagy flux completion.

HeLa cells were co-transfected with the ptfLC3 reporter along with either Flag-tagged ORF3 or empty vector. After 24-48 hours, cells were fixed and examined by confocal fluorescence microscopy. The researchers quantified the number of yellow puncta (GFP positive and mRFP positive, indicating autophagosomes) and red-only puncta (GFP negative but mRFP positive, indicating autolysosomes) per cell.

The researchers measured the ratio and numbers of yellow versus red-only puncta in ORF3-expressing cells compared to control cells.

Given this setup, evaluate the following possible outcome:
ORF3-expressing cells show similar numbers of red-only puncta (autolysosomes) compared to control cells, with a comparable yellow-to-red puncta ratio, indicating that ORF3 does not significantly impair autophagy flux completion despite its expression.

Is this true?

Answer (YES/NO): NO